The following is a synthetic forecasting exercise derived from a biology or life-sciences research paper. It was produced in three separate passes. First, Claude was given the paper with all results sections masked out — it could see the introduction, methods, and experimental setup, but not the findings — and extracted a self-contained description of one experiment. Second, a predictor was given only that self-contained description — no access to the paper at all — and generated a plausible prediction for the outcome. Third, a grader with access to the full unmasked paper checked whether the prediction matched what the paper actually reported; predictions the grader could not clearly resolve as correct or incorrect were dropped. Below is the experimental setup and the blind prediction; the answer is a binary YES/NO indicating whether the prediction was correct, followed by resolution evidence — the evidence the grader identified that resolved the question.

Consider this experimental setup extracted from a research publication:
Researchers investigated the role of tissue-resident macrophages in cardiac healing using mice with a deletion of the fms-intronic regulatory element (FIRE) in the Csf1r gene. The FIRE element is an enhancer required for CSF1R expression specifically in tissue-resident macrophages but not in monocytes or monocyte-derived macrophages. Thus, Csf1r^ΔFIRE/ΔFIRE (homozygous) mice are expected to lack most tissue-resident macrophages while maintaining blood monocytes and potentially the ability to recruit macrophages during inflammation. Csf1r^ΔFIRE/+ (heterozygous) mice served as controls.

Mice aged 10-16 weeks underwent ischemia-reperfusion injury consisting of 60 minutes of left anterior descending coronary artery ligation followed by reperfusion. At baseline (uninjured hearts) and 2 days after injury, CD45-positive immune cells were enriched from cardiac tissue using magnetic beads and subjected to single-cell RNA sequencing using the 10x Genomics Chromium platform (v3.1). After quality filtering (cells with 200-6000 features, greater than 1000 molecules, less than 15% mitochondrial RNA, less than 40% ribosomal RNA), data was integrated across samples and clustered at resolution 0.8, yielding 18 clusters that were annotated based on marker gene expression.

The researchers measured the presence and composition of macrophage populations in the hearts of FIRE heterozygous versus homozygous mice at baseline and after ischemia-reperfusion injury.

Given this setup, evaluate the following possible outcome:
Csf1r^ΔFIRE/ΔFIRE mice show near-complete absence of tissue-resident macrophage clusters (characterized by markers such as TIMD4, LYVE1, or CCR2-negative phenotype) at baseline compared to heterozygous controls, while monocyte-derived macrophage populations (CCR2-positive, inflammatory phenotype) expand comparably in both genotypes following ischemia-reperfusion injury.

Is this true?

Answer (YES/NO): YES